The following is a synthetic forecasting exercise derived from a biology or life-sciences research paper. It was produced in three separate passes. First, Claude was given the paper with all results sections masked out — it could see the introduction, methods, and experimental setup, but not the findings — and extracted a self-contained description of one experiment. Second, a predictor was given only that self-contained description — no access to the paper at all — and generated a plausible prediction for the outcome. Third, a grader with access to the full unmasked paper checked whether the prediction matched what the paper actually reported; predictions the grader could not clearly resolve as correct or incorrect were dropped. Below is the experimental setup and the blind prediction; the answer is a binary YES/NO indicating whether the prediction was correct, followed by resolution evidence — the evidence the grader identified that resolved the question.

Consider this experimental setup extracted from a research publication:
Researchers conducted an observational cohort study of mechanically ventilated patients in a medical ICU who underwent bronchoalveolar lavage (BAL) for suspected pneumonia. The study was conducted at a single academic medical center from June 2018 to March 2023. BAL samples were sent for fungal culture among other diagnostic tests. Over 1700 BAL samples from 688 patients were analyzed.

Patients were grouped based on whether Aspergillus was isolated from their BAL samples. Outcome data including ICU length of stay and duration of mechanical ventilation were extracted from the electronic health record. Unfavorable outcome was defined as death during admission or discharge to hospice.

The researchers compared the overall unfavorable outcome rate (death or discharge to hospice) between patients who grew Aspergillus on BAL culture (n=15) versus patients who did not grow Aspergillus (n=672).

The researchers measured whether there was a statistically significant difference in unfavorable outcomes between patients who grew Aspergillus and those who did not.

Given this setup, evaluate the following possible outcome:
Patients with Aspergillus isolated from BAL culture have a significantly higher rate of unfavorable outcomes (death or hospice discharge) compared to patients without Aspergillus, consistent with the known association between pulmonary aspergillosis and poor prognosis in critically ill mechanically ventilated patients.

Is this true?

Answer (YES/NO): NO